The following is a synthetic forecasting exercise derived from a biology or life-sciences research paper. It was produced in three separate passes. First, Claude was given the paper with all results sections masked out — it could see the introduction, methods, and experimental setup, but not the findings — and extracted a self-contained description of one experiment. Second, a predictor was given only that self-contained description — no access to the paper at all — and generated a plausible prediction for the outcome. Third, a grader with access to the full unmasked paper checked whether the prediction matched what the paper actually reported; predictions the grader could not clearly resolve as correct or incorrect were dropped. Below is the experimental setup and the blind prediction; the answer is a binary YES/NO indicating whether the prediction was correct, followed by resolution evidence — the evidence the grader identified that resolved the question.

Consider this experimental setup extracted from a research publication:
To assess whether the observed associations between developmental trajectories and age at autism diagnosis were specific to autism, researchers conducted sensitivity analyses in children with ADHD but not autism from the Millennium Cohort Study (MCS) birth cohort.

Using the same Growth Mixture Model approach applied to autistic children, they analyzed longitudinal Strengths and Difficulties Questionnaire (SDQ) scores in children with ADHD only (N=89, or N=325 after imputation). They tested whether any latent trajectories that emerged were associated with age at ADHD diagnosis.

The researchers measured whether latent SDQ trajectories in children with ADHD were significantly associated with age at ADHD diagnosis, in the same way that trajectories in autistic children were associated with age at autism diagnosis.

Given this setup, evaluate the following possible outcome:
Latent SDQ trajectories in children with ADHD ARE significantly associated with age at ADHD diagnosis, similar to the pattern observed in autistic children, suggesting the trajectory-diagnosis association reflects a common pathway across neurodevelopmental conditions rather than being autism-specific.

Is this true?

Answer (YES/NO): NO